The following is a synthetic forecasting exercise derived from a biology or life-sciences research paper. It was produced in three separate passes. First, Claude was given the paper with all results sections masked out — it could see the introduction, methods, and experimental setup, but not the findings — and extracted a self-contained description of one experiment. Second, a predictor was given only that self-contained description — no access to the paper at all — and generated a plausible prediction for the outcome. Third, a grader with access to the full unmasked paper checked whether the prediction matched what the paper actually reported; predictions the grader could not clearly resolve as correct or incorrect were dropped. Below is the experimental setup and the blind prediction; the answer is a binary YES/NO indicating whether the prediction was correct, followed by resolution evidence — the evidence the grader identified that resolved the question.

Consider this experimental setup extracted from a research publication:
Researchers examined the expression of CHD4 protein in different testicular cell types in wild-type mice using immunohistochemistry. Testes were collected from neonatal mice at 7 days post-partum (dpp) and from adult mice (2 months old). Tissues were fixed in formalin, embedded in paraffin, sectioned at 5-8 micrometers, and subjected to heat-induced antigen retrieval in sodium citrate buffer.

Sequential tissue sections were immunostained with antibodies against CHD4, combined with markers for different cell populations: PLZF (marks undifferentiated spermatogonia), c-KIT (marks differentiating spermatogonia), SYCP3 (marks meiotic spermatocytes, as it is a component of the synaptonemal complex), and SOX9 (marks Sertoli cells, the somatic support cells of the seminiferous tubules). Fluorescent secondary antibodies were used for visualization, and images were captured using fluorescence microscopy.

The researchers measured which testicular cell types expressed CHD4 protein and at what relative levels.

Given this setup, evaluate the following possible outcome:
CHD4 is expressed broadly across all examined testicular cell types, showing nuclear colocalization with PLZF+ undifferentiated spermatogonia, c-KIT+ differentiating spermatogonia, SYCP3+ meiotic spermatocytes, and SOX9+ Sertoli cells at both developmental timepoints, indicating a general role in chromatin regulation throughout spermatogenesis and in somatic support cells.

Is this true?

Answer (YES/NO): NO